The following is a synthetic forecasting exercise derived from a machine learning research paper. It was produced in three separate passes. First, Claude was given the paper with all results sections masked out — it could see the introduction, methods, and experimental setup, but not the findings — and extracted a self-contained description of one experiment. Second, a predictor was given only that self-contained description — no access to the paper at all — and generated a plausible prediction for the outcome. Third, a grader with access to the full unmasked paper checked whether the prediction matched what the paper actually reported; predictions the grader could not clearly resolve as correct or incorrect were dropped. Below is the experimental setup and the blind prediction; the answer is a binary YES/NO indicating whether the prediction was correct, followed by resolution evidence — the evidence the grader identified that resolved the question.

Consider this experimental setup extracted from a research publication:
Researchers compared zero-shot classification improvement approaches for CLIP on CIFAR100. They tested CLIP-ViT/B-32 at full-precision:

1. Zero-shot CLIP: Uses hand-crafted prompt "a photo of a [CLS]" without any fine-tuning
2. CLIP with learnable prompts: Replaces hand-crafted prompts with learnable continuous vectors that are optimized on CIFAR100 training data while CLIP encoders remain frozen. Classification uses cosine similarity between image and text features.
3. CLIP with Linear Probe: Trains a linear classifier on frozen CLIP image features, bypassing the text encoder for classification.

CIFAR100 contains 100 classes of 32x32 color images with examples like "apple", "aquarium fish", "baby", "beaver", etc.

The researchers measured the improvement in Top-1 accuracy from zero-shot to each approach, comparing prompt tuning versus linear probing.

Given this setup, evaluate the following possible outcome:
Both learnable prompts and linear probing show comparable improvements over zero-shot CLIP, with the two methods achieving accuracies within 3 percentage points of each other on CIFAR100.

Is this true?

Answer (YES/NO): NO